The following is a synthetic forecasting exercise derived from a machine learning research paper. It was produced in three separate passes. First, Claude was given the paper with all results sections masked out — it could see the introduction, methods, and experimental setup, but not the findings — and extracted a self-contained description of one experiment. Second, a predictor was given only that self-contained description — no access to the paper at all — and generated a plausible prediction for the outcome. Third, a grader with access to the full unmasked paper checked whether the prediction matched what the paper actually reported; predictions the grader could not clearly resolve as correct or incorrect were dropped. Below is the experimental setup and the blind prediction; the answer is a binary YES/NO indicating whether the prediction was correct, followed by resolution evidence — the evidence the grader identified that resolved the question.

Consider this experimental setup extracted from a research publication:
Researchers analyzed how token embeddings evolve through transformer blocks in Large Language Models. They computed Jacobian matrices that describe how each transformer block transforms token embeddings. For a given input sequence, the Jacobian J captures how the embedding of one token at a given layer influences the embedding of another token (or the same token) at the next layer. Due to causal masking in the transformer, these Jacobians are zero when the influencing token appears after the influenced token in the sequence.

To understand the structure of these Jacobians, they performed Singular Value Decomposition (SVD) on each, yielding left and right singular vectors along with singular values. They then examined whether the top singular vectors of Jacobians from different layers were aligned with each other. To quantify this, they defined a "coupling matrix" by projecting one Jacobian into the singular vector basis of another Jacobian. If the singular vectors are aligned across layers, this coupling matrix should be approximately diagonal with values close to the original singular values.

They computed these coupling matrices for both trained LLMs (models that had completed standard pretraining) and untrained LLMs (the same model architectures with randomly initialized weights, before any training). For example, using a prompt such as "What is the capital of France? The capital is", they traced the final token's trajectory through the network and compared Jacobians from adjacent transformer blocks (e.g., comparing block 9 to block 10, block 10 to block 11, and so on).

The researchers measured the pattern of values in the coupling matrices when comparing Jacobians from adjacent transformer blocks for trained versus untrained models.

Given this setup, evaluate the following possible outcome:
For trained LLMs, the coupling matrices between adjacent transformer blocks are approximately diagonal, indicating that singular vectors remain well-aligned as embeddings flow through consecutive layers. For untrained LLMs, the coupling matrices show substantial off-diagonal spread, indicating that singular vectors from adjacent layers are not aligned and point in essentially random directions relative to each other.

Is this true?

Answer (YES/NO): YES